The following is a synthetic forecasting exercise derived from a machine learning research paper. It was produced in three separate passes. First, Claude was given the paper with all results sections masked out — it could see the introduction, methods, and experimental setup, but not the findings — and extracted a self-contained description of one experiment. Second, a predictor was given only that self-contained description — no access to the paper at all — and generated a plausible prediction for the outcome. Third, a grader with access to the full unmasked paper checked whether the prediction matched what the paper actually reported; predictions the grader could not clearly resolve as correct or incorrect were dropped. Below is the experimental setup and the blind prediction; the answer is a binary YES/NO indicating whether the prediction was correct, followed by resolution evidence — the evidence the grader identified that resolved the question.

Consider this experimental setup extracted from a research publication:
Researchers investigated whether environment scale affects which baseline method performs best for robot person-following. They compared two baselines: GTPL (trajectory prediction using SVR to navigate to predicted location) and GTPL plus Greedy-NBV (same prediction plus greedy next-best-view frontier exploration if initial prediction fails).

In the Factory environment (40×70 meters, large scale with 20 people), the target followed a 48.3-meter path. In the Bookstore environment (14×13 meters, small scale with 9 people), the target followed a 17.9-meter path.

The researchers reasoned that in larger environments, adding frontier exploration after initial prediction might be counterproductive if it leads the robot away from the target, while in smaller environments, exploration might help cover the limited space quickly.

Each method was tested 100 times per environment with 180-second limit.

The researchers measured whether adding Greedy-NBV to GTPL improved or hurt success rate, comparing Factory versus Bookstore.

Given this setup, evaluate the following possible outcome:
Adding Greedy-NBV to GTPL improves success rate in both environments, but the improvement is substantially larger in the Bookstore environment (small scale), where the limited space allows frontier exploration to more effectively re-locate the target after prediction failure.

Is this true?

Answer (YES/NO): NO